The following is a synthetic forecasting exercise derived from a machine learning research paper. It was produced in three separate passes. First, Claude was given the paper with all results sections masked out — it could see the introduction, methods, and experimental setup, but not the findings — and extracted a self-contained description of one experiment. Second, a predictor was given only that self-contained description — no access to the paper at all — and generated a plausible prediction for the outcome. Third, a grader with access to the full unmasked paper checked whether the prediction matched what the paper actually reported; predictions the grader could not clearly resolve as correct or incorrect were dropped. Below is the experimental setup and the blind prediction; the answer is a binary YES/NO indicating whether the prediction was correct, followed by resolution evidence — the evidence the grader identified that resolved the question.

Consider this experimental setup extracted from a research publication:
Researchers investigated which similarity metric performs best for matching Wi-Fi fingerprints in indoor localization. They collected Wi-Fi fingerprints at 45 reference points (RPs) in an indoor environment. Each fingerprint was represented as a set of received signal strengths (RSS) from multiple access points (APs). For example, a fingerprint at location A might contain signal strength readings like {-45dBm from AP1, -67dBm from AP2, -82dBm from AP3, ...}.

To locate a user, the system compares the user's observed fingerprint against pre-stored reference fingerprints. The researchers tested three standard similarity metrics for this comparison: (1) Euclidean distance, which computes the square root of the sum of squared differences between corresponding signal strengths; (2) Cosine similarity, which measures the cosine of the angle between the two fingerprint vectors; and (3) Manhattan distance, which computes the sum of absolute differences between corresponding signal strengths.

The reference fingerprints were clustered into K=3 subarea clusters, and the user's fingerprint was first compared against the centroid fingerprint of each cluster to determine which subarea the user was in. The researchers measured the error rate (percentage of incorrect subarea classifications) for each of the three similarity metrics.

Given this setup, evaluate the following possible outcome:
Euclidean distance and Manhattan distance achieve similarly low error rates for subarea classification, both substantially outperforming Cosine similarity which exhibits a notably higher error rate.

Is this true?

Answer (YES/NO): NO